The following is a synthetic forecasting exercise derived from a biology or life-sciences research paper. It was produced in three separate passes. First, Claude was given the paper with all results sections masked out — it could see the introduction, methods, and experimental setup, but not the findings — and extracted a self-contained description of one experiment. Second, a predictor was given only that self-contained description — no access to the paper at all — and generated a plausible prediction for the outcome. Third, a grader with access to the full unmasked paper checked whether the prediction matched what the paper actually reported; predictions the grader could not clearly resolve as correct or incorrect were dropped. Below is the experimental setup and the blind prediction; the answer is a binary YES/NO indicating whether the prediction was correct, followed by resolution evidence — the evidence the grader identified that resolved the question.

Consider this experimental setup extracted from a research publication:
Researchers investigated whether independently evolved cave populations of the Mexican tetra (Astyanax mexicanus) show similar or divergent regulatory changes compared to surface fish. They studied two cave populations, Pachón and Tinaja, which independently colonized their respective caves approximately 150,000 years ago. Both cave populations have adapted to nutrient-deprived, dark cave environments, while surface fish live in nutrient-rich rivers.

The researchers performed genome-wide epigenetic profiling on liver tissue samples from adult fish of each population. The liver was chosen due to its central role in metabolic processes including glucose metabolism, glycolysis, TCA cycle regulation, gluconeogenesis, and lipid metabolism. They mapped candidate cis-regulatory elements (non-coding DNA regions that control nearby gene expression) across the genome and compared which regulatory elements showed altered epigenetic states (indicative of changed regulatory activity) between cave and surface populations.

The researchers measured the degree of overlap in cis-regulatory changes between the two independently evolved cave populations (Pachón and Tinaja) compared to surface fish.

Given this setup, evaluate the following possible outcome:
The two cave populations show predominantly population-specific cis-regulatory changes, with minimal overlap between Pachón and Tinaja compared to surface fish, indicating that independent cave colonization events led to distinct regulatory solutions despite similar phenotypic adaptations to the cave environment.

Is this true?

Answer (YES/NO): NO